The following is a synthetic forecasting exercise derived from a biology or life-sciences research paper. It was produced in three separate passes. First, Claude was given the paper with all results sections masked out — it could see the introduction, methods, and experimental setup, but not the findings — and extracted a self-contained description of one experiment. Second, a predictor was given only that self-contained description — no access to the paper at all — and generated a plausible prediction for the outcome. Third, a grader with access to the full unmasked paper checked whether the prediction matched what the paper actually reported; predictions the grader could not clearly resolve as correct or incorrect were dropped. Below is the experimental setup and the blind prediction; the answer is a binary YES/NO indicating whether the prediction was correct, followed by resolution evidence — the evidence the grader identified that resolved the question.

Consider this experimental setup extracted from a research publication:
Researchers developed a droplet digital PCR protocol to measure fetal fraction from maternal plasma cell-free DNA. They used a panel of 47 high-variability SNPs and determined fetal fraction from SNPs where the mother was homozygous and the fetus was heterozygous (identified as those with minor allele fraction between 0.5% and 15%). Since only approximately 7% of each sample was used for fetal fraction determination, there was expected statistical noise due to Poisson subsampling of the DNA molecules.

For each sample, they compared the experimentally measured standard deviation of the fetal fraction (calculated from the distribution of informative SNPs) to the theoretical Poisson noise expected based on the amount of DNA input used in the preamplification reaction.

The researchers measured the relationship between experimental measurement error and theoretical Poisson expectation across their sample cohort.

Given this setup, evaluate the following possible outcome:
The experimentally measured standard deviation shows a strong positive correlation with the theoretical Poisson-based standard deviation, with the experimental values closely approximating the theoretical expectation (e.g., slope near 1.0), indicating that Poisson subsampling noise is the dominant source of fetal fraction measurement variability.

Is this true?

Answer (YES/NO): YES